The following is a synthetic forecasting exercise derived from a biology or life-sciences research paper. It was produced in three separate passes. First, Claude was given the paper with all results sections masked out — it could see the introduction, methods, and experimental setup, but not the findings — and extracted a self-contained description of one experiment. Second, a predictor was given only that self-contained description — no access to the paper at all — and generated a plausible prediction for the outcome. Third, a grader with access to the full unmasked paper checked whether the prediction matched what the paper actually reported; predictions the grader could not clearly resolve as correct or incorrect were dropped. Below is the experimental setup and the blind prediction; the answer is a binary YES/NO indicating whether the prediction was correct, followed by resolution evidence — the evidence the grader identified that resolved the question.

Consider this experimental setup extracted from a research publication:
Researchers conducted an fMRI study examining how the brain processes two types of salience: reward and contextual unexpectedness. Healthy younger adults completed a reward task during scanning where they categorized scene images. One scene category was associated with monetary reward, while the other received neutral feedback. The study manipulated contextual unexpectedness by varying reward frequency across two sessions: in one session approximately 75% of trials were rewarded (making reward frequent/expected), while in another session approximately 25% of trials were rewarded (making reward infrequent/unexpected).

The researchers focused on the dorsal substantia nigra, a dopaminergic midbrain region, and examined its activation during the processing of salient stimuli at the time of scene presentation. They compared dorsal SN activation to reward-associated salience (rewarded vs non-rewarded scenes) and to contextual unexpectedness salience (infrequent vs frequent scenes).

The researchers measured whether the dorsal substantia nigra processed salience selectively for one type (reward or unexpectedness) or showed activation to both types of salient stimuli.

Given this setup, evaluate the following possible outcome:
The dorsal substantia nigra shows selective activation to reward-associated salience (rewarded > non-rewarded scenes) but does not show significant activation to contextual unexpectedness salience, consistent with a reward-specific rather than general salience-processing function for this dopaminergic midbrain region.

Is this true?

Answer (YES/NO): NO